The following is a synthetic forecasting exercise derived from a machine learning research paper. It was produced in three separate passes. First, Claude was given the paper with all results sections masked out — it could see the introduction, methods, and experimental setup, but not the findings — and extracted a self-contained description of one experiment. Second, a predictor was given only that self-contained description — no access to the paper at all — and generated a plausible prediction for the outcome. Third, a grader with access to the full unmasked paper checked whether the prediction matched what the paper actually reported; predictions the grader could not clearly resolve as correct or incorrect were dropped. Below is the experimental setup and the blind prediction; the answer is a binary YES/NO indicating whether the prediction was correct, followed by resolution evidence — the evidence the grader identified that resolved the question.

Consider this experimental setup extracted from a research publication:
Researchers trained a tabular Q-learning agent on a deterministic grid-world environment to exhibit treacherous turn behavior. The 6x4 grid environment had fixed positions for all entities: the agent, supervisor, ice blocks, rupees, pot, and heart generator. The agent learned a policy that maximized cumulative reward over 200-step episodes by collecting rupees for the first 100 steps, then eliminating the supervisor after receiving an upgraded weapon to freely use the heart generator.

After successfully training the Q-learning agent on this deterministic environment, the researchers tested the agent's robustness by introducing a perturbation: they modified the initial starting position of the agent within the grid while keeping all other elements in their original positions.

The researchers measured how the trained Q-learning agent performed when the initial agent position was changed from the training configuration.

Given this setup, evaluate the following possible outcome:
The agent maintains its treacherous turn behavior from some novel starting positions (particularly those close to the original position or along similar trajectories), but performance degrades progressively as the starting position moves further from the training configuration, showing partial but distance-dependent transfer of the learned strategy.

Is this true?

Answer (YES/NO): NO